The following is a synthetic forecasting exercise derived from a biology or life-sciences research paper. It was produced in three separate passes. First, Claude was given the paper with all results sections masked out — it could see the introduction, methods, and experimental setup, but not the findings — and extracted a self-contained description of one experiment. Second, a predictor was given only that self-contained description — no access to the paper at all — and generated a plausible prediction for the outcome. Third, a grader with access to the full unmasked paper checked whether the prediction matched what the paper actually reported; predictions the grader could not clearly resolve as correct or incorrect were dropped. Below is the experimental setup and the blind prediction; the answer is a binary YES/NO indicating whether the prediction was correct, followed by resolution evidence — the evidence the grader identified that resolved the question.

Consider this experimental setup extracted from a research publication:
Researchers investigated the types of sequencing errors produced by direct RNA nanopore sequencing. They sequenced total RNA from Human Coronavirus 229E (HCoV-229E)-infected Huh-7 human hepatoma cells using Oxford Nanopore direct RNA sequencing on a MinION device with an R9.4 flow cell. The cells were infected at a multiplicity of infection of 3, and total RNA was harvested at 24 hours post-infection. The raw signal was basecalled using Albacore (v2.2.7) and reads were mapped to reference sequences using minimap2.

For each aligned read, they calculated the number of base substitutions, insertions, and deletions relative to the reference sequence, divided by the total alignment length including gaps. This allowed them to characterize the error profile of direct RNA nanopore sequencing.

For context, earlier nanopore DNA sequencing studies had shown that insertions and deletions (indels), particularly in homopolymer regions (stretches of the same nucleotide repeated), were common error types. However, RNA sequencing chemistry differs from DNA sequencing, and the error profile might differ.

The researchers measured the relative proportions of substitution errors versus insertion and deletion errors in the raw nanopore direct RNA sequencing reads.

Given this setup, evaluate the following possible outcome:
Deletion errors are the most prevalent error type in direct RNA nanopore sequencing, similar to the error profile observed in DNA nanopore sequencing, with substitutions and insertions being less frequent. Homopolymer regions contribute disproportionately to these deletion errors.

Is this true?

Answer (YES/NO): YES